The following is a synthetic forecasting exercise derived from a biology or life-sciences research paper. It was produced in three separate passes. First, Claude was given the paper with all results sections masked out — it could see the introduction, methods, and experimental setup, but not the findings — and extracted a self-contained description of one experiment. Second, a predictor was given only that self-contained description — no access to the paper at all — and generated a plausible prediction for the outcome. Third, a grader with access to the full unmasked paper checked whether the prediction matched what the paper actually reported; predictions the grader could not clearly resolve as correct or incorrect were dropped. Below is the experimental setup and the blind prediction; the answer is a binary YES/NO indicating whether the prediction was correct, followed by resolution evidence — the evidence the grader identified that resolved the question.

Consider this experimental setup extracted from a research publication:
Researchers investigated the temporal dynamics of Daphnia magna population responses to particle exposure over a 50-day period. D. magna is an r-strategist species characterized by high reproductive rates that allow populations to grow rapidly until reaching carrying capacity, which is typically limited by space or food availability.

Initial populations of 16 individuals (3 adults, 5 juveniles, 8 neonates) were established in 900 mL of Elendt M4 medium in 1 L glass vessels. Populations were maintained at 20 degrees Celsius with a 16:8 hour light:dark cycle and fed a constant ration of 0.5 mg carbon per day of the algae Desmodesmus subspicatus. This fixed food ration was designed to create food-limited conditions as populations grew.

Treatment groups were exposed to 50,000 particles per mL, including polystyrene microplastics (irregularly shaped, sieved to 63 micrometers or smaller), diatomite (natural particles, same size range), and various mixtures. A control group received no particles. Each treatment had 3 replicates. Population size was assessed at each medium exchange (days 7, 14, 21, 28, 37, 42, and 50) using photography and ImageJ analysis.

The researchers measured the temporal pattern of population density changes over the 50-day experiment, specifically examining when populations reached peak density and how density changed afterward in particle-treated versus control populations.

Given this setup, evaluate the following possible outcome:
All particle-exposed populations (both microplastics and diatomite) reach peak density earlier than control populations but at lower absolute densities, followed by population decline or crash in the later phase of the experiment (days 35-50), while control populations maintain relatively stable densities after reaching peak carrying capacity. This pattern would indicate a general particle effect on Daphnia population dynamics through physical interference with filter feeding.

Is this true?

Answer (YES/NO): NO